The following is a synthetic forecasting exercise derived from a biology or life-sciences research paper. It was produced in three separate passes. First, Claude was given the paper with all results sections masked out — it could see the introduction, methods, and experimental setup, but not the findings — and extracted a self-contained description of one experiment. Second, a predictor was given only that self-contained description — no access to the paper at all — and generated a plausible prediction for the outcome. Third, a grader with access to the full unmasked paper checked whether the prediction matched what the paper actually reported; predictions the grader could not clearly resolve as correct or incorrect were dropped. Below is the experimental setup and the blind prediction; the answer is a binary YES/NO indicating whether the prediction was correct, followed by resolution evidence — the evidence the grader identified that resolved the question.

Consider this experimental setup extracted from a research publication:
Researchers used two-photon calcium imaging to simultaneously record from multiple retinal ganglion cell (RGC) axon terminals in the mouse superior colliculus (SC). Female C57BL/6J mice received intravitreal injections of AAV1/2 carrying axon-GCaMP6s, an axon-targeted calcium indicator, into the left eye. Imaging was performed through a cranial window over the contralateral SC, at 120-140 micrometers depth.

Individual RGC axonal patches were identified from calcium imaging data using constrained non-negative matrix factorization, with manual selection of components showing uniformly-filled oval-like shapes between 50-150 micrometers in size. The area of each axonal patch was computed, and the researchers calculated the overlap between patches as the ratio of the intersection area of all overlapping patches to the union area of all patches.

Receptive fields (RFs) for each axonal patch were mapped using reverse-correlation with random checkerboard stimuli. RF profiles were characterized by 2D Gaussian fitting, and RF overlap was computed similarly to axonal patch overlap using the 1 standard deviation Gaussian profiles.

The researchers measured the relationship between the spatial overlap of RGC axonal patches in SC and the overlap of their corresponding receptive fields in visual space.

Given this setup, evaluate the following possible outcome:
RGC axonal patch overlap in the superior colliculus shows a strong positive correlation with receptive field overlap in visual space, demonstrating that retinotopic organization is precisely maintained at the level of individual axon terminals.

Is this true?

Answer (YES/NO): NO